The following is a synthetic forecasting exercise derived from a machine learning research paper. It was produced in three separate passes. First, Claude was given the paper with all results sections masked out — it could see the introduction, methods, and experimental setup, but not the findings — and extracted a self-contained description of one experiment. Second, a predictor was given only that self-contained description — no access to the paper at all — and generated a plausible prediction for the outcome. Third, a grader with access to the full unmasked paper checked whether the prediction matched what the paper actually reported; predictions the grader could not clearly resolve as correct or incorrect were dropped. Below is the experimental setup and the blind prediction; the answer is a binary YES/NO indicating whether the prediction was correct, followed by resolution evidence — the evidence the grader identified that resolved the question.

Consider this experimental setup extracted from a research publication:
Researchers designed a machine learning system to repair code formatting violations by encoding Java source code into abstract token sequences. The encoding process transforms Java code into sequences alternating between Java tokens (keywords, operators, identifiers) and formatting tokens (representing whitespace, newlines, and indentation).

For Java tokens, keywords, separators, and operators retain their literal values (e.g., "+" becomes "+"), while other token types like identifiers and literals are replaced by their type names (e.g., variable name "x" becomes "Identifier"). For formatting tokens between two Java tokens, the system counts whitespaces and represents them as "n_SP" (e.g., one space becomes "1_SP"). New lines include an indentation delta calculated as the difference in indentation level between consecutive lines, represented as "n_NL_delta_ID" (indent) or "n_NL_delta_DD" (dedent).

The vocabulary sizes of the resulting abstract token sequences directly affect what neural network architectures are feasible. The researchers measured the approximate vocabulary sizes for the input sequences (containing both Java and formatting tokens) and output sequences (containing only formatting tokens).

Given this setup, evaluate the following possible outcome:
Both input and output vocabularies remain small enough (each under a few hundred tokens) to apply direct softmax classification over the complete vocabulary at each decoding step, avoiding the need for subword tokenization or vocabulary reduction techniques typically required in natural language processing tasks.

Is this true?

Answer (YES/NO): YES